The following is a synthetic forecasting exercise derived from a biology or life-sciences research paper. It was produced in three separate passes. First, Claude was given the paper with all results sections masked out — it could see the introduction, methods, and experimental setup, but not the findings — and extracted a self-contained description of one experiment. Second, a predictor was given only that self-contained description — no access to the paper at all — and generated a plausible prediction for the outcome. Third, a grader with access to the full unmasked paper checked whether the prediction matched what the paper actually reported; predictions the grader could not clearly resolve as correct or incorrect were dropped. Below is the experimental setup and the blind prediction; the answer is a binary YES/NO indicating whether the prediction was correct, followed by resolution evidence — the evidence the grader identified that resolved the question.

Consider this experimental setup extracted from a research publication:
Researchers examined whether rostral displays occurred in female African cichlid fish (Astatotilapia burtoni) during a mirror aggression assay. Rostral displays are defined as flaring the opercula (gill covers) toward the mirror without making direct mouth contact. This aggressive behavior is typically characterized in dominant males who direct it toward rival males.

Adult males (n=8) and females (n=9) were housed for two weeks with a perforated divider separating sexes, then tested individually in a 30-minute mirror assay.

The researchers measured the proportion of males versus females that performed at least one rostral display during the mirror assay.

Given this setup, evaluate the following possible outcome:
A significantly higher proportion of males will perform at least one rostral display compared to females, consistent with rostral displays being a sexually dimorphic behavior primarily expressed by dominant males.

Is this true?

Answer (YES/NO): YES